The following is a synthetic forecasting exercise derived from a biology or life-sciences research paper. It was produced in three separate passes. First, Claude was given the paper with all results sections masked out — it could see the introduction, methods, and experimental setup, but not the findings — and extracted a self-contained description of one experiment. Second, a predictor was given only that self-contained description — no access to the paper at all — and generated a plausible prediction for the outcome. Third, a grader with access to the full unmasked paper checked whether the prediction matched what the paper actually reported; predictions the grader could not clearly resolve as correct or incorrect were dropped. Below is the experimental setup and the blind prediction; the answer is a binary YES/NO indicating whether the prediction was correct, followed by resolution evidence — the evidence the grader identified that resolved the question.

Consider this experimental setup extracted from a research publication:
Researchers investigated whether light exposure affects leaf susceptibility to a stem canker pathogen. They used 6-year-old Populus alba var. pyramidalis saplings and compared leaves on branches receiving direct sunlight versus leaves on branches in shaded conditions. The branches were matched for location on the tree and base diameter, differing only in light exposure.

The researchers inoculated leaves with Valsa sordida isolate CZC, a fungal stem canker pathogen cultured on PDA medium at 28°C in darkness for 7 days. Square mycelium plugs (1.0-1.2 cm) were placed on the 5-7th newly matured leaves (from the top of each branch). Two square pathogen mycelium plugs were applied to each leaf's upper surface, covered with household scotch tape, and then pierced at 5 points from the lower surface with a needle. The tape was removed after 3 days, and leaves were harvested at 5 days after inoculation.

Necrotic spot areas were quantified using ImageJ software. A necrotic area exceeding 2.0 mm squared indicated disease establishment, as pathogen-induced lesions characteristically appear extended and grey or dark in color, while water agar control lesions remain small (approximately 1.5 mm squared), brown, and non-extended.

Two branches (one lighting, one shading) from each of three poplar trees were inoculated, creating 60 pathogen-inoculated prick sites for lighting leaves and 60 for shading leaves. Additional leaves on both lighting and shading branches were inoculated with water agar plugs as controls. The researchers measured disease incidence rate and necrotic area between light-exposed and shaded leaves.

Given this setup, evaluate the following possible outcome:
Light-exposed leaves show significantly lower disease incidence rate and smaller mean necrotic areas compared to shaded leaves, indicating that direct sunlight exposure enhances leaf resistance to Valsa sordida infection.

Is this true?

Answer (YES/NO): NO